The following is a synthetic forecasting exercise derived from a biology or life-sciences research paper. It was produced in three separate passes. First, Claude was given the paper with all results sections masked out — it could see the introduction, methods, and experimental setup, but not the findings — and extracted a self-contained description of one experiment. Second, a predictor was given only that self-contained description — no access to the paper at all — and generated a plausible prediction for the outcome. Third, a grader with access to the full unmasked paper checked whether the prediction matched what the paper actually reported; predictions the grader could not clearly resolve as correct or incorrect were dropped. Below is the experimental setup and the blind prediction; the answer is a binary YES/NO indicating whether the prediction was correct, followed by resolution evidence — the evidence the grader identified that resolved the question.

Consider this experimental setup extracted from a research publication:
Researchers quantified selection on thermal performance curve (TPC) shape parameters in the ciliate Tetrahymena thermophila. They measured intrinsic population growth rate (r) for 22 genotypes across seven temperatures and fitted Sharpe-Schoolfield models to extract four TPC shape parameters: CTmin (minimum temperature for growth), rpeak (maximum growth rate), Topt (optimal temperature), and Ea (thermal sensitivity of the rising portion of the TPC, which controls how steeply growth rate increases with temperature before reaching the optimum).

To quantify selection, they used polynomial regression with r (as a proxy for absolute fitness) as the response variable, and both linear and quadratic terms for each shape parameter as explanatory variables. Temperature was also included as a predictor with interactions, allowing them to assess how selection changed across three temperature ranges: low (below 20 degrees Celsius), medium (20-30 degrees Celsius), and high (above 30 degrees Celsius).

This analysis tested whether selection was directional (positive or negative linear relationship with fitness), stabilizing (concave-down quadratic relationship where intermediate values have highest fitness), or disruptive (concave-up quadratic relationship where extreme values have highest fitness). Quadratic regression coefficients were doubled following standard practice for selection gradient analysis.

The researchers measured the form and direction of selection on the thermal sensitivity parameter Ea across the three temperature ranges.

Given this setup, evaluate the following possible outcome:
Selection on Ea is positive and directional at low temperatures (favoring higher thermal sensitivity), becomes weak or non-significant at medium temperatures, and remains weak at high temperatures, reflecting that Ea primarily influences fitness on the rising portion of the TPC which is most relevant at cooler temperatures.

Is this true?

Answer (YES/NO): NO